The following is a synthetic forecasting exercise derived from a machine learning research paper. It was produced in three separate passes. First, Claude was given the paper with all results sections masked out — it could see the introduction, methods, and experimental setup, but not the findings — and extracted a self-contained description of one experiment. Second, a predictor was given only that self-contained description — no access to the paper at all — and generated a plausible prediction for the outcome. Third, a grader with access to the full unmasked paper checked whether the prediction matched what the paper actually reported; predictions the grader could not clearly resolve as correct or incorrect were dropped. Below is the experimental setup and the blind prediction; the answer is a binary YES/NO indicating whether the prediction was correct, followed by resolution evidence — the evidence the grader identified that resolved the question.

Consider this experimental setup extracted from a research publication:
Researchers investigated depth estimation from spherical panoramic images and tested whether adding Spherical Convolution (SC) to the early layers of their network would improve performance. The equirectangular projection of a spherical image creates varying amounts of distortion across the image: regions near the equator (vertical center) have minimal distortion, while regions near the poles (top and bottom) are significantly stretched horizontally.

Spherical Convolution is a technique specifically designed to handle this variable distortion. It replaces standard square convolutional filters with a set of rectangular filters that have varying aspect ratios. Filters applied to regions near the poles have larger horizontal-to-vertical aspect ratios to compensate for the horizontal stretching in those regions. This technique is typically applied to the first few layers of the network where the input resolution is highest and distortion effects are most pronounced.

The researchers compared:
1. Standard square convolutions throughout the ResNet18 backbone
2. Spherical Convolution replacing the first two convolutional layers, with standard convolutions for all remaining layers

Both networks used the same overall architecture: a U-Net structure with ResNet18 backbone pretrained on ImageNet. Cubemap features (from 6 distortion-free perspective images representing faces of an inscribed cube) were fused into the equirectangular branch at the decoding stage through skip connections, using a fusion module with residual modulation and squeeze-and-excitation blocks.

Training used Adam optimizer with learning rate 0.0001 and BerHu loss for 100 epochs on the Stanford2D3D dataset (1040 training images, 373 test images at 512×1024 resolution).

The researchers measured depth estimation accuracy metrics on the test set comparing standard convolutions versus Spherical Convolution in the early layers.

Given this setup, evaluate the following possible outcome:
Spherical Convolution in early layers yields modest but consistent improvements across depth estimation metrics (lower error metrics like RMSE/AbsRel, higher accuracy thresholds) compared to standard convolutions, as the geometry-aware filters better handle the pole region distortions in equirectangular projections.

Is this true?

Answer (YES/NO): NO